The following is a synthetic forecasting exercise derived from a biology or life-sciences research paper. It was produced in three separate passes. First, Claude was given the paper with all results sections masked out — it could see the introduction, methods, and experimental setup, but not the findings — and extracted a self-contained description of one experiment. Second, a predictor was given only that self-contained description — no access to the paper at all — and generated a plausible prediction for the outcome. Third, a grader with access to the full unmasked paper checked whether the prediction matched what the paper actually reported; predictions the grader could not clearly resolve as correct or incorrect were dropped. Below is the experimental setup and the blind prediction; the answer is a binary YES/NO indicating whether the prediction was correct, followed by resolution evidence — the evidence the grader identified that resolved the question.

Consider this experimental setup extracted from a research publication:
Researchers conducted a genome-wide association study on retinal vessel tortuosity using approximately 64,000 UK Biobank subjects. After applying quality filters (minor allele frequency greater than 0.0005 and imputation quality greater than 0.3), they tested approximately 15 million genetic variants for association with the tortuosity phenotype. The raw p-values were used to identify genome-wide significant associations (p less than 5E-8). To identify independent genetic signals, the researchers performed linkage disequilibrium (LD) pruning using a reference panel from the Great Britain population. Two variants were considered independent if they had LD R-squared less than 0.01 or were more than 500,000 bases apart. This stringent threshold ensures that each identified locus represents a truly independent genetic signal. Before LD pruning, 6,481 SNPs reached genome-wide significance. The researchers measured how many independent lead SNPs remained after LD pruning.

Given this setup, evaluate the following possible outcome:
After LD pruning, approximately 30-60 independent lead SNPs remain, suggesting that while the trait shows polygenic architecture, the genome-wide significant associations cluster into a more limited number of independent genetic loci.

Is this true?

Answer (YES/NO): NO